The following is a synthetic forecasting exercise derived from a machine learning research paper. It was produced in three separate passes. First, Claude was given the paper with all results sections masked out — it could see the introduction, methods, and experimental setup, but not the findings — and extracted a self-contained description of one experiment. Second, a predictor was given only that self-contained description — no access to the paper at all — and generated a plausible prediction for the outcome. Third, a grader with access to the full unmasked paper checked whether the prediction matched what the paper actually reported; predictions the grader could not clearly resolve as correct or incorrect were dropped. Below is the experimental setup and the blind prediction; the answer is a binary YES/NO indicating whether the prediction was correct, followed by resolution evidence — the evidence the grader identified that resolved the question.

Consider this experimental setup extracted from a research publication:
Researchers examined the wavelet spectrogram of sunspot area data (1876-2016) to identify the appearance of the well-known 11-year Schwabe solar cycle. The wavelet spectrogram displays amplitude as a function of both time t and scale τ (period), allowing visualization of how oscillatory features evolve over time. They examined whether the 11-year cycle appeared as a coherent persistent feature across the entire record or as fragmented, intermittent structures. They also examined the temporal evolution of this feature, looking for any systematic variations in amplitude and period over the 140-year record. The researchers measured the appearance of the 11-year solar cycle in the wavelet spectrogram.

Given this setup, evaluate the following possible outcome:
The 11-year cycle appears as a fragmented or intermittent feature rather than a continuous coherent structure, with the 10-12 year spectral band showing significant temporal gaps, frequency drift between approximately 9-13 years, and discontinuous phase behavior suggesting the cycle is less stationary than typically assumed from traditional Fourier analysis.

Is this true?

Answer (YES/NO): NO